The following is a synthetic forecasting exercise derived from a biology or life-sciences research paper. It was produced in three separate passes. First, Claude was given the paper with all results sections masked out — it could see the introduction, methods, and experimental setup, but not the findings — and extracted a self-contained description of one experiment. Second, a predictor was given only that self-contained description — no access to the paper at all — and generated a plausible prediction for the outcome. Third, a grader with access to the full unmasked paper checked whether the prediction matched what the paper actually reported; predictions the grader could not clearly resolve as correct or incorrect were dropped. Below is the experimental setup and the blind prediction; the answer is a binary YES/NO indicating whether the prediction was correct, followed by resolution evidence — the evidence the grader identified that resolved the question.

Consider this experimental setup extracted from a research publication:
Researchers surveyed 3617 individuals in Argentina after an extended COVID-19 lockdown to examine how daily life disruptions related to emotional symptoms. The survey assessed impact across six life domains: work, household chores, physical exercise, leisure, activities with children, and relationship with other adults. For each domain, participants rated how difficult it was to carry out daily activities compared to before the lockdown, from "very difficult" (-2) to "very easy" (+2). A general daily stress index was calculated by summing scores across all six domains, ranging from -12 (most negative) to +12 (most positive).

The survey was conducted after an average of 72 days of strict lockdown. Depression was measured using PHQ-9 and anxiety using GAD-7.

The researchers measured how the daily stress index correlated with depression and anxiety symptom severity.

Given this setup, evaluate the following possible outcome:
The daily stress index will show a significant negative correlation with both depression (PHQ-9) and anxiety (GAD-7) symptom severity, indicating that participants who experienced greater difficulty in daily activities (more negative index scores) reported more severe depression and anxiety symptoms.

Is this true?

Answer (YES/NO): YES